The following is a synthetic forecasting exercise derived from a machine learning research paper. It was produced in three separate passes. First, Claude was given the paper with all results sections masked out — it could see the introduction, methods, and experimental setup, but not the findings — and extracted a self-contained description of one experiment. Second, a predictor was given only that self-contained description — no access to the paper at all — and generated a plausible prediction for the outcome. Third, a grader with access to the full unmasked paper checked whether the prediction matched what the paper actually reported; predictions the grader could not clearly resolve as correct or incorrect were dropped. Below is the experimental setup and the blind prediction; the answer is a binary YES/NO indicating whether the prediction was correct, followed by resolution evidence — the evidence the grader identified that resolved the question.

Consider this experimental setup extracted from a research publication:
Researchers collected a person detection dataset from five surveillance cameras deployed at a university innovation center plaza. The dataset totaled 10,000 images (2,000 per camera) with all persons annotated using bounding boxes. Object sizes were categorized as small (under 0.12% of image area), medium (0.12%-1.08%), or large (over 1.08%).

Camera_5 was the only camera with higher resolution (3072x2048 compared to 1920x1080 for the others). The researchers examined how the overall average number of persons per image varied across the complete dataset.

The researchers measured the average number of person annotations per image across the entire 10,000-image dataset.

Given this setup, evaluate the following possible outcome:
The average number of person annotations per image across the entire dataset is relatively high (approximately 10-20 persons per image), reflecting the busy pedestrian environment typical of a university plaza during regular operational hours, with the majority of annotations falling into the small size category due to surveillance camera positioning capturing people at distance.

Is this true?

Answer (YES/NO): NO